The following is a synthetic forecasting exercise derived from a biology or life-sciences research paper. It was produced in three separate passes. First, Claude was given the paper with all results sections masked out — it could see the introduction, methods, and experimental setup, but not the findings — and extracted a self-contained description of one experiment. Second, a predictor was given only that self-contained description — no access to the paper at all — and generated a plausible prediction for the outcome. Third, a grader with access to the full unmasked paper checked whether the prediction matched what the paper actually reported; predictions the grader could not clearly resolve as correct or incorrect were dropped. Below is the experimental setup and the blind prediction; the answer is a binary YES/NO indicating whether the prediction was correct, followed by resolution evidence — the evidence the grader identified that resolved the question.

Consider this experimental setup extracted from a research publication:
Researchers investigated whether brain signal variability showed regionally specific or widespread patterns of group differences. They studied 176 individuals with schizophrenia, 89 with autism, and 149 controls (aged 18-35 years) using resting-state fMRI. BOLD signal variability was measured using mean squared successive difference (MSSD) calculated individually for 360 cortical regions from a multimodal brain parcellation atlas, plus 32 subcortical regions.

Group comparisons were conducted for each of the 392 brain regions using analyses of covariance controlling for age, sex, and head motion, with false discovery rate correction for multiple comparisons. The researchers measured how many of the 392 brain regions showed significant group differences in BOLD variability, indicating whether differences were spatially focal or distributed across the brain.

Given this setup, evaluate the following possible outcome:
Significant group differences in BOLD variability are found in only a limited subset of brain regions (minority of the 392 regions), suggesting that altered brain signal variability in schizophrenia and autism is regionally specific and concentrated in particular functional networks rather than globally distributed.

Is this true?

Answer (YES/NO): YES